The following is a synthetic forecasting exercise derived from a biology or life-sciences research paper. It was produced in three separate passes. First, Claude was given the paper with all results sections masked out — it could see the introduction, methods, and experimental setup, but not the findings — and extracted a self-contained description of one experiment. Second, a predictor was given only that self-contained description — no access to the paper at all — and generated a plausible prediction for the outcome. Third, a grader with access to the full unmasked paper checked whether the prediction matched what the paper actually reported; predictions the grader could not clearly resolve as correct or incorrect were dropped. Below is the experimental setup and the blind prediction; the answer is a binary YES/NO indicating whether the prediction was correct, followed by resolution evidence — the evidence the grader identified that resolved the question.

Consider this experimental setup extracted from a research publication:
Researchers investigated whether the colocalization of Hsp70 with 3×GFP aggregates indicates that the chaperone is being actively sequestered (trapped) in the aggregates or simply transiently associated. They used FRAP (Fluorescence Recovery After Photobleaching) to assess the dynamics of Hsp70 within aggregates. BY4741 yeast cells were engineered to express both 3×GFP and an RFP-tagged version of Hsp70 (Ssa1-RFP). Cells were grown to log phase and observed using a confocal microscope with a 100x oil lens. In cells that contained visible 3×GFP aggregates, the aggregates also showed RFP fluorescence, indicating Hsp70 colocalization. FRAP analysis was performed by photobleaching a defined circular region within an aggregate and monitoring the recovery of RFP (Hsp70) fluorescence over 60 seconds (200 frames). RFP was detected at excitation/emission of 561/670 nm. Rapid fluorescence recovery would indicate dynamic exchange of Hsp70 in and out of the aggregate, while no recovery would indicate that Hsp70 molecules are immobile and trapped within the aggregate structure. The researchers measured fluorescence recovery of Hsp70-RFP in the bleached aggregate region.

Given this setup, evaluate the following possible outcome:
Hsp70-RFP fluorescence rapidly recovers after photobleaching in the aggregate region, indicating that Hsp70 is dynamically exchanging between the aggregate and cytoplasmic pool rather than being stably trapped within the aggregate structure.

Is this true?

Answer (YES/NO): YES